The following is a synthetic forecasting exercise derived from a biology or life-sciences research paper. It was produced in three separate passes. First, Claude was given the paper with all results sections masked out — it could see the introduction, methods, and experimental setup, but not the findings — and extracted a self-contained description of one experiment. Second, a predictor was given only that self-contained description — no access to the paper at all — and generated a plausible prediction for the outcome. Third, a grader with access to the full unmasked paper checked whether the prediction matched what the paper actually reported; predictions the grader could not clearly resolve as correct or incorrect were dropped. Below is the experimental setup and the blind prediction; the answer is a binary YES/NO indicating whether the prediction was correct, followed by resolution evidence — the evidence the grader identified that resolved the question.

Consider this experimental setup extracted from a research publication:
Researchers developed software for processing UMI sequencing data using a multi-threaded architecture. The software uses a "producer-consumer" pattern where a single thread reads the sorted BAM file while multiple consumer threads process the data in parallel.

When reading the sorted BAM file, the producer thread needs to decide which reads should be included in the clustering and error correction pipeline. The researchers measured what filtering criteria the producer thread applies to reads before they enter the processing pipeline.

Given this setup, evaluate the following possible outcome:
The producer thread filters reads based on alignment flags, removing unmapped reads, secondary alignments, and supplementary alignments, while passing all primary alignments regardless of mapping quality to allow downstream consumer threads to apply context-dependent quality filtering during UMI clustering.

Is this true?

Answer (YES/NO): NO